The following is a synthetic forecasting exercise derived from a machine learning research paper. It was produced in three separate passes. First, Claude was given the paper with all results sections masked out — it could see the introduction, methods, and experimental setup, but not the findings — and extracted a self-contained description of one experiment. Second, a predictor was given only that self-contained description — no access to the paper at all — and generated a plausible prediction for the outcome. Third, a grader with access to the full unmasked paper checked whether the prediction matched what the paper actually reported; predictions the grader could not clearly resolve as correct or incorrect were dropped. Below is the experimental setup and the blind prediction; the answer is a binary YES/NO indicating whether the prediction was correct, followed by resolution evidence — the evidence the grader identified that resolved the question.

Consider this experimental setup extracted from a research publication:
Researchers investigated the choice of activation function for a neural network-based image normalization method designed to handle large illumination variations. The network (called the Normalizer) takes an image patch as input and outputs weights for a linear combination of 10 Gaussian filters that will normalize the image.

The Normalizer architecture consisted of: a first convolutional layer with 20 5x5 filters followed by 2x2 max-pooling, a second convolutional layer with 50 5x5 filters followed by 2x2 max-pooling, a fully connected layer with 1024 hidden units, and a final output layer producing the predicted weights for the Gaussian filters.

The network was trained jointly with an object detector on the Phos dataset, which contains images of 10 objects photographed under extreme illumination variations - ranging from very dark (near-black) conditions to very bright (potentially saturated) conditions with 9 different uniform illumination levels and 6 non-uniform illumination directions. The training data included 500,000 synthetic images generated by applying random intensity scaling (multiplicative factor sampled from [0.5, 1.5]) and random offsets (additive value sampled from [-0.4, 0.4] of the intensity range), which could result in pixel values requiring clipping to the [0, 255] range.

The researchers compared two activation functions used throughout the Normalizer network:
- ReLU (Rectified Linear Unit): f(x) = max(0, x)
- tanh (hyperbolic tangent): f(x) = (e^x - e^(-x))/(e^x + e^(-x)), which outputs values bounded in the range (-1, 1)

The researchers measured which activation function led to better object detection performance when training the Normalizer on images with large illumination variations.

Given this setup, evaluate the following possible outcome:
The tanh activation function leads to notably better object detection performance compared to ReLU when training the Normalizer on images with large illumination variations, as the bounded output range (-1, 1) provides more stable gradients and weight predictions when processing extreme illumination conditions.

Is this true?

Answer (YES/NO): YES